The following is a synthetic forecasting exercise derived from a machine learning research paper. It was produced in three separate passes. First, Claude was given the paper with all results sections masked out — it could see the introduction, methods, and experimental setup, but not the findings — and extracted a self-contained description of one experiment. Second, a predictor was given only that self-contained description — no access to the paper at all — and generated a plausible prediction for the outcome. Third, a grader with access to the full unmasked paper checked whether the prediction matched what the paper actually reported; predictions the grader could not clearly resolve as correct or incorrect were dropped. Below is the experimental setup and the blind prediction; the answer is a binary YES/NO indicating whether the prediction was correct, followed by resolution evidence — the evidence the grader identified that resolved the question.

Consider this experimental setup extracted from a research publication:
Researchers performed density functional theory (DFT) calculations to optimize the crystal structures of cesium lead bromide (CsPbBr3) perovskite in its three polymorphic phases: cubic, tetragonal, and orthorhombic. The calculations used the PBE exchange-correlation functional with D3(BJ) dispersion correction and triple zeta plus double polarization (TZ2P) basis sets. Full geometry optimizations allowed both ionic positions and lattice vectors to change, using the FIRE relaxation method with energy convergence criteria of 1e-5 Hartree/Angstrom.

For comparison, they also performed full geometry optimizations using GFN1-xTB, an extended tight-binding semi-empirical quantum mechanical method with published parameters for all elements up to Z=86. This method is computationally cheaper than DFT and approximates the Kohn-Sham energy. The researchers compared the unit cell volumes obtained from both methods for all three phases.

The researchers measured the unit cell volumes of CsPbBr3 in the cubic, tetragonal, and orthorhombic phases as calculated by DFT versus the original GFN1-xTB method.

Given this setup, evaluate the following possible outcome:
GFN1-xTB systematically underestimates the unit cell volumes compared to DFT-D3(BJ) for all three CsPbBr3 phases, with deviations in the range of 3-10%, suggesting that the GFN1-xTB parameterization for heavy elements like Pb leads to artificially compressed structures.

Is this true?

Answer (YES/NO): NO